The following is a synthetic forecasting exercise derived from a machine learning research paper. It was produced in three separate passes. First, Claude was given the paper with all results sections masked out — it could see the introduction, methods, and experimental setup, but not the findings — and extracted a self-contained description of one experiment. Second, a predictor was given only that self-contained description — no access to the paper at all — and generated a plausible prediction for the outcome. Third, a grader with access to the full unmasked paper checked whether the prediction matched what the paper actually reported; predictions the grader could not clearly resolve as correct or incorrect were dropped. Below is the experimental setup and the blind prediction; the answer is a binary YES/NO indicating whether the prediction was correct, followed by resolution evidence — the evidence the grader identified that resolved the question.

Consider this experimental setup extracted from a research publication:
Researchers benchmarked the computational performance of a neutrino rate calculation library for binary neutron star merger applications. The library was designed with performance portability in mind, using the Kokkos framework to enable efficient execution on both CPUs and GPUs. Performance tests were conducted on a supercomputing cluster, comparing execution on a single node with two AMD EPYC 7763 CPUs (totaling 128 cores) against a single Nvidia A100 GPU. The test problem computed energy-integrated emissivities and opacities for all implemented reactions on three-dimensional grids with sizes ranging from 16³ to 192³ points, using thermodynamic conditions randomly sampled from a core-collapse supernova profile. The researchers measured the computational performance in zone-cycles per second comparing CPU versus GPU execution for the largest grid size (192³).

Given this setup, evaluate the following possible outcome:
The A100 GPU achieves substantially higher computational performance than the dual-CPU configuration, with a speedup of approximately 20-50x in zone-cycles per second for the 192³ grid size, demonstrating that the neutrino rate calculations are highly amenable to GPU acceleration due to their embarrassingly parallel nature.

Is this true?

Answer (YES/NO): NO